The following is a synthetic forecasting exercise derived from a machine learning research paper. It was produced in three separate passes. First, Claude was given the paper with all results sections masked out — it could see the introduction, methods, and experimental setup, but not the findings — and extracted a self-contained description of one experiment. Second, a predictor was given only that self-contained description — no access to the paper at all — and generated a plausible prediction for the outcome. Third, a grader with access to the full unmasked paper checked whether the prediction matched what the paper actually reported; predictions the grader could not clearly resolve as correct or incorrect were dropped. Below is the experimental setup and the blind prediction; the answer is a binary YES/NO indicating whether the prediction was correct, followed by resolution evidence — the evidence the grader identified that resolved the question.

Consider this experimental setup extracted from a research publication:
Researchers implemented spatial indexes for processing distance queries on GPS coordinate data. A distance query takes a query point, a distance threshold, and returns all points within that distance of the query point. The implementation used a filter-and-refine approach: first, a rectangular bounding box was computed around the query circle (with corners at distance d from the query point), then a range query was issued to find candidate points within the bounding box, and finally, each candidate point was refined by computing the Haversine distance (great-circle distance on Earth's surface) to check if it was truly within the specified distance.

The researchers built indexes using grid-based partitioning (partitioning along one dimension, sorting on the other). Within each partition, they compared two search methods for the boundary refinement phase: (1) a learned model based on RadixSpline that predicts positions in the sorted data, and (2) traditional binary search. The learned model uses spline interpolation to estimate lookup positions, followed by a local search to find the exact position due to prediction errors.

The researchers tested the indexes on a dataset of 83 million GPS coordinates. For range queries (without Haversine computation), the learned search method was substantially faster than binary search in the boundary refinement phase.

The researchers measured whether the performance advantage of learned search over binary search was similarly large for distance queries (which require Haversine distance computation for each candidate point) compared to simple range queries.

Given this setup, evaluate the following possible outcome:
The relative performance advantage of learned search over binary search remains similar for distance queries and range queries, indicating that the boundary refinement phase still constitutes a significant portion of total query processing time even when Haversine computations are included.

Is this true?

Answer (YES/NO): NO